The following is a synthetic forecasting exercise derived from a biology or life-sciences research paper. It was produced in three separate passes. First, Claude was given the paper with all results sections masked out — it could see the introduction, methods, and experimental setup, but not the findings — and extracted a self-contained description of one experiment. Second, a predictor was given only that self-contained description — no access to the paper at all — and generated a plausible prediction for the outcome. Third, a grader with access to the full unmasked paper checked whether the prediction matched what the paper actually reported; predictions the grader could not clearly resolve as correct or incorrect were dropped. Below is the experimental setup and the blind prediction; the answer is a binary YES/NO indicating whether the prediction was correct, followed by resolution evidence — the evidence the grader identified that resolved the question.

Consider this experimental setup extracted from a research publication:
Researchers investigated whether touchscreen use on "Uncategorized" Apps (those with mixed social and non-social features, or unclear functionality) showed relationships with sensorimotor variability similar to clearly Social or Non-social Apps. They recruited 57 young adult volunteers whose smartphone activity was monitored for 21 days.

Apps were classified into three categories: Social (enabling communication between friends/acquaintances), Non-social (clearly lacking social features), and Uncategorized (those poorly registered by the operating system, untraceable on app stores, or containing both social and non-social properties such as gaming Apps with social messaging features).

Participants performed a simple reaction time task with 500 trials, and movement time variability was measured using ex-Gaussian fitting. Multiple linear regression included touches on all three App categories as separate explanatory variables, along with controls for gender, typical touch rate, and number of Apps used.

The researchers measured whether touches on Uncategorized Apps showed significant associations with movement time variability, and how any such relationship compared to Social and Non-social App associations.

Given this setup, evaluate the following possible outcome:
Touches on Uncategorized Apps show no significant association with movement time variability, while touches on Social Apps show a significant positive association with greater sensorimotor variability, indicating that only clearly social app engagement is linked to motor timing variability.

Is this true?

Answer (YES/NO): NO